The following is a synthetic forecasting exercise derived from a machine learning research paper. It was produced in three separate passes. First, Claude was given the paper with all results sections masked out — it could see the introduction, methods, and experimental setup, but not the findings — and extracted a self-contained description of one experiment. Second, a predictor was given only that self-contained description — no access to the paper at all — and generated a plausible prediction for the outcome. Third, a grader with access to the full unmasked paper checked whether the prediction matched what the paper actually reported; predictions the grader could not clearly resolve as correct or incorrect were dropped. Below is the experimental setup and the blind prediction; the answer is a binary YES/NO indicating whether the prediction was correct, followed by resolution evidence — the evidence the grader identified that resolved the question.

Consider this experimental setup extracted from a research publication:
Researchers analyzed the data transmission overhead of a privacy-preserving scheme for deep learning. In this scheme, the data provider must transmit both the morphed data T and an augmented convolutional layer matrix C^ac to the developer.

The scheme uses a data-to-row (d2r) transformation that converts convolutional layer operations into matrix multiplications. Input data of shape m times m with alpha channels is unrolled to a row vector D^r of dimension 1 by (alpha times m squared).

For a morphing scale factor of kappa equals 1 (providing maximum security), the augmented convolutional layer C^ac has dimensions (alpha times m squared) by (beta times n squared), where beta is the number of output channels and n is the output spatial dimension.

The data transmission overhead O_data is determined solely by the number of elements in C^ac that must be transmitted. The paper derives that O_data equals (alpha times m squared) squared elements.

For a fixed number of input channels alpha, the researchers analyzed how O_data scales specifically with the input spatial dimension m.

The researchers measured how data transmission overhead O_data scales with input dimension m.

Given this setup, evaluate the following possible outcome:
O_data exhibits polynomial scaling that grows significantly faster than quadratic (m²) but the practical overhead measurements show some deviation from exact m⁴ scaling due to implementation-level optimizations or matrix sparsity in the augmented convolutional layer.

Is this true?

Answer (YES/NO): NO